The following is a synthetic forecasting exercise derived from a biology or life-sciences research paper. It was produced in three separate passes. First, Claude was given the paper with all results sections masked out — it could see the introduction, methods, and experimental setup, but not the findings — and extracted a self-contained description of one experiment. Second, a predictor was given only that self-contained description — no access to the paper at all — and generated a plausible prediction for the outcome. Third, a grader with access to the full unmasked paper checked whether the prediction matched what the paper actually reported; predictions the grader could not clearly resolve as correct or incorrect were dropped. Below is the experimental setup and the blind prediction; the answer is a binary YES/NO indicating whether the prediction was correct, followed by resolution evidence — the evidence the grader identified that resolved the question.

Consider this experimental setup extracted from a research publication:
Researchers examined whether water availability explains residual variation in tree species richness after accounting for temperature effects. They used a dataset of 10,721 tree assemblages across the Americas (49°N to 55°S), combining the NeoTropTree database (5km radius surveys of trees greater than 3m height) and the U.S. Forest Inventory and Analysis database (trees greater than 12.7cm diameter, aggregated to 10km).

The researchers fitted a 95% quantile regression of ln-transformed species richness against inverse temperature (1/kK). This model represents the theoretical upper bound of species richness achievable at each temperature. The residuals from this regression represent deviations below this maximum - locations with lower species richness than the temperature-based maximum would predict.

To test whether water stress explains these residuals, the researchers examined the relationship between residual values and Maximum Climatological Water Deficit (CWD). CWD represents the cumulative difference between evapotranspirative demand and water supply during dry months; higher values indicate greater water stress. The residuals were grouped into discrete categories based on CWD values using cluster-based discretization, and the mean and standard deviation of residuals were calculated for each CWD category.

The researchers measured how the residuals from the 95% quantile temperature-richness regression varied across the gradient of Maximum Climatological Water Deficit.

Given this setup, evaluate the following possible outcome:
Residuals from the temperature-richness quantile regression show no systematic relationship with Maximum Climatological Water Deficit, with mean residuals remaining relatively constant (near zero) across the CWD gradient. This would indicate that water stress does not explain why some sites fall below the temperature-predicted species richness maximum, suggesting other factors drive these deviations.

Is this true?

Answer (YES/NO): NO